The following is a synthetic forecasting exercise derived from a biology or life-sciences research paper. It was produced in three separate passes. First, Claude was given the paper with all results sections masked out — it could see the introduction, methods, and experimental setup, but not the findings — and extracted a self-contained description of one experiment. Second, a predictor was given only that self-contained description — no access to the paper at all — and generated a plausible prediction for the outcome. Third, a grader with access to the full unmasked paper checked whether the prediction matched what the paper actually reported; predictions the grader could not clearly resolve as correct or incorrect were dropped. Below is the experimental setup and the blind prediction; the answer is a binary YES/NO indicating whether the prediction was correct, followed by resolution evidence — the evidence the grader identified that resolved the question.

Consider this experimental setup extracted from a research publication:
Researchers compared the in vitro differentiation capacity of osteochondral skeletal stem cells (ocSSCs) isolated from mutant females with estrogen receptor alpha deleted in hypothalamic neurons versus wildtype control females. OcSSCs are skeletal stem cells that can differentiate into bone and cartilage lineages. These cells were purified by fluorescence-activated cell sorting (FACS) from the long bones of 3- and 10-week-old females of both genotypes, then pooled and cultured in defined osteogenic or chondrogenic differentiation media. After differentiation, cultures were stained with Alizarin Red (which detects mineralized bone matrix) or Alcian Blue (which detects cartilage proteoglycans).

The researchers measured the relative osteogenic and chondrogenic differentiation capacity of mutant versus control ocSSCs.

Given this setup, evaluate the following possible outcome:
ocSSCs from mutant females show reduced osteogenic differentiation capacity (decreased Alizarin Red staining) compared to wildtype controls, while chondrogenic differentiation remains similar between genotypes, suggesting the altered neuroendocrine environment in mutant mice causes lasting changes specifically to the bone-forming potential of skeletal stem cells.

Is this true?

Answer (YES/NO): NO